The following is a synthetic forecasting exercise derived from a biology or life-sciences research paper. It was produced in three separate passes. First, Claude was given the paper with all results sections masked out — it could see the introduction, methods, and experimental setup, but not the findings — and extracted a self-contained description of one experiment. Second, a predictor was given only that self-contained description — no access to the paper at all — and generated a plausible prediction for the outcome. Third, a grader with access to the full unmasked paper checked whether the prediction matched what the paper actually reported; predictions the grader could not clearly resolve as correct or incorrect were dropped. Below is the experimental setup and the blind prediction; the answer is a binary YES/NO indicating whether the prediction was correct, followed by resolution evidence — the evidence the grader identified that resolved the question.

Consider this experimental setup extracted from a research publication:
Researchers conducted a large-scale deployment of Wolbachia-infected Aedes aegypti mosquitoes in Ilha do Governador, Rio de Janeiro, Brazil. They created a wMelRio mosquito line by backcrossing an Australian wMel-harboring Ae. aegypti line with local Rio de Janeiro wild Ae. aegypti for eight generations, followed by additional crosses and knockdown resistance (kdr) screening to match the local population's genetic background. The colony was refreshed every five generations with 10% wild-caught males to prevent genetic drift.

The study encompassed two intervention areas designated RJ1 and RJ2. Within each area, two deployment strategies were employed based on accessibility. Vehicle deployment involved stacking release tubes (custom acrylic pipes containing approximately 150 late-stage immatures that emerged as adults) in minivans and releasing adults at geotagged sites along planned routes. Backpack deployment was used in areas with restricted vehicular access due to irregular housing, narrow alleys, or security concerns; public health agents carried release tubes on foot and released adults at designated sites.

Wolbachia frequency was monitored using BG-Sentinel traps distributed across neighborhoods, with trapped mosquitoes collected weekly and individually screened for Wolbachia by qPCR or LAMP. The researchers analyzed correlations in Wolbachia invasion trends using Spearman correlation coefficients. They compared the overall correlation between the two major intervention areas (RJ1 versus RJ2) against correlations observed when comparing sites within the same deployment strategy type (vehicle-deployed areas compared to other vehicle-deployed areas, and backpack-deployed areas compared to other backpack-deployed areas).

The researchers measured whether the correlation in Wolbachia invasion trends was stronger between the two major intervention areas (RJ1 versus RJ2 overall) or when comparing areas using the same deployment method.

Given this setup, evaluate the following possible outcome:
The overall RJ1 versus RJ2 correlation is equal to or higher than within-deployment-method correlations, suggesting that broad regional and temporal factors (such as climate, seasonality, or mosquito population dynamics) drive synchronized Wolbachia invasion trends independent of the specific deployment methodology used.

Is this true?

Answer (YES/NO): NO